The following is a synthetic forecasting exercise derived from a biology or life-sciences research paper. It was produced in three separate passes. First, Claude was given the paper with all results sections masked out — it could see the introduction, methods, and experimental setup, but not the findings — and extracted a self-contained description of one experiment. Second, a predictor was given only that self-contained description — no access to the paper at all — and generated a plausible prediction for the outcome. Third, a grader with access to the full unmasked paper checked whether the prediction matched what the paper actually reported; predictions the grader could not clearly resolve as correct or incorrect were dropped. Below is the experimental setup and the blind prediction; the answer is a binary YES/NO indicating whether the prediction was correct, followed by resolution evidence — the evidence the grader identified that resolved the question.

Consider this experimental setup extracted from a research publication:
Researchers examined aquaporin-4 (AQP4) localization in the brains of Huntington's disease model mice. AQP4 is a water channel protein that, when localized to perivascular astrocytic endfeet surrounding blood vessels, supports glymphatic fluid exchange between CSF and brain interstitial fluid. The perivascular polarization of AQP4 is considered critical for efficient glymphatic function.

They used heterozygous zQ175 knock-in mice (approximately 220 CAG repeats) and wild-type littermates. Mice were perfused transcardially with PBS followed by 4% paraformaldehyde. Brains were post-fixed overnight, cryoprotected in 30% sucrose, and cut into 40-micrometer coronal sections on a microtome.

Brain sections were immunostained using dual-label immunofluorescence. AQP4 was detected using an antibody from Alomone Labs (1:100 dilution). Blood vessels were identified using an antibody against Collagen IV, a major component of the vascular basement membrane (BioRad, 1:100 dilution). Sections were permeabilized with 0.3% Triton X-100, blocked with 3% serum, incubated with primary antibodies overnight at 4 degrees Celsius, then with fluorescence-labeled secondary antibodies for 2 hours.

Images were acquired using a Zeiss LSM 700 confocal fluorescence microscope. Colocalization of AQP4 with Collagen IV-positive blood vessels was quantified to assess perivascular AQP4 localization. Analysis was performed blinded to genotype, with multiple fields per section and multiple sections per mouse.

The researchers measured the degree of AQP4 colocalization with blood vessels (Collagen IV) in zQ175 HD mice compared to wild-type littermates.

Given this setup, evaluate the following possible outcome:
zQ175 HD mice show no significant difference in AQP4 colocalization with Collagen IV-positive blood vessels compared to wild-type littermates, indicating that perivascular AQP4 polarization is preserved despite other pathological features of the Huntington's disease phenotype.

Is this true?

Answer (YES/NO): NO